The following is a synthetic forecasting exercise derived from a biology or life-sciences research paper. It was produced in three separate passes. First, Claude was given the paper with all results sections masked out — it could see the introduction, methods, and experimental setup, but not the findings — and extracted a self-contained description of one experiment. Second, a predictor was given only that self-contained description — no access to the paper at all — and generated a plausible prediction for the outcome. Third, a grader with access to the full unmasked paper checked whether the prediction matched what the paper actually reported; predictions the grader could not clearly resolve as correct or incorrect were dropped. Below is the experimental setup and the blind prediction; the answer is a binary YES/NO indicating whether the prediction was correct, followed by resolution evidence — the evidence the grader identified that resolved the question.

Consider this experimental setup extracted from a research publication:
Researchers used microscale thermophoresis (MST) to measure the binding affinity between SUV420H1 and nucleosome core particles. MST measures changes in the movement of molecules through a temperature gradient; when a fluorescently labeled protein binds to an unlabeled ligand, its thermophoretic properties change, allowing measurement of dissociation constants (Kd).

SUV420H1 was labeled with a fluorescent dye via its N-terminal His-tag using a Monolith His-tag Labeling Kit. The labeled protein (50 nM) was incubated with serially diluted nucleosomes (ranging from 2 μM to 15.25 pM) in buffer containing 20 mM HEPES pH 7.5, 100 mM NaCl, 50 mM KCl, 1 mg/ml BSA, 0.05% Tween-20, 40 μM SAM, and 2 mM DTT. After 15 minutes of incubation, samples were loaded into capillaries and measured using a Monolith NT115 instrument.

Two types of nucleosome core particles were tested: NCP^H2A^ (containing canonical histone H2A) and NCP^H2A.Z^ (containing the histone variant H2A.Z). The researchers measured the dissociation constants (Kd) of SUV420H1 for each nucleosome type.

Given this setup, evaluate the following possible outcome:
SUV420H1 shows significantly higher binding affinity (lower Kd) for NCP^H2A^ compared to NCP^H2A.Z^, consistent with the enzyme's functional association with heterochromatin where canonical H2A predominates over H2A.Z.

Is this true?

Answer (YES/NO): NO